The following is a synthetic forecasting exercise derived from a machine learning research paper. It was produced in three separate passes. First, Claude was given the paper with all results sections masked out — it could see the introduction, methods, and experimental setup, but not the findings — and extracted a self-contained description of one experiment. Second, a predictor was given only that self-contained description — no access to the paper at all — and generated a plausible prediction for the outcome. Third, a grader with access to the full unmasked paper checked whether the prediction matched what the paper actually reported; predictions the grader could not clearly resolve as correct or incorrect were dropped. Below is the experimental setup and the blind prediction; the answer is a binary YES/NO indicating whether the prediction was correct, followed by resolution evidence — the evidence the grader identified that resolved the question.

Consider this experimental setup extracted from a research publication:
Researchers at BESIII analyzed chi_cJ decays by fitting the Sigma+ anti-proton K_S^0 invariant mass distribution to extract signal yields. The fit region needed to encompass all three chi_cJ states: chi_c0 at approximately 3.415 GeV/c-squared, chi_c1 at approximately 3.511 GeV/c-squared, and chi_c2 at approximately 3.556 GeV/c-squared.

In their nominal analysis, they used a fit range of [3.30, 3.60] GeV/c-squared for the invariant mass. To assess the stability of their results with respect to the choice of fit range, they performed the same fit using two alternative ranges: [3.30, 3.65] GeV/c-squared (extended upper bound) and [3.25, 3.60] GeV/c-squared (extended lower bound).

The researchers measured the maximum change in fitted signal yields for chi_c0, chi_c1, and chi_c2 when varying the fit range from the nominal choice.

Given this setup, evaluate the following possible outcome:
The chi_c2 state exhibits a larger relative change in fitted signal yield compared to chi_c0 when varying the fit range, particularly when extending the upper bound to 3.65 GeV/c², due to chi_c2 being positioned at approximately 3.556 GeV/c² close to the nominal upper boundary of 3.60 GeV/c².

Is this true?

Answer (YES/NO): NO